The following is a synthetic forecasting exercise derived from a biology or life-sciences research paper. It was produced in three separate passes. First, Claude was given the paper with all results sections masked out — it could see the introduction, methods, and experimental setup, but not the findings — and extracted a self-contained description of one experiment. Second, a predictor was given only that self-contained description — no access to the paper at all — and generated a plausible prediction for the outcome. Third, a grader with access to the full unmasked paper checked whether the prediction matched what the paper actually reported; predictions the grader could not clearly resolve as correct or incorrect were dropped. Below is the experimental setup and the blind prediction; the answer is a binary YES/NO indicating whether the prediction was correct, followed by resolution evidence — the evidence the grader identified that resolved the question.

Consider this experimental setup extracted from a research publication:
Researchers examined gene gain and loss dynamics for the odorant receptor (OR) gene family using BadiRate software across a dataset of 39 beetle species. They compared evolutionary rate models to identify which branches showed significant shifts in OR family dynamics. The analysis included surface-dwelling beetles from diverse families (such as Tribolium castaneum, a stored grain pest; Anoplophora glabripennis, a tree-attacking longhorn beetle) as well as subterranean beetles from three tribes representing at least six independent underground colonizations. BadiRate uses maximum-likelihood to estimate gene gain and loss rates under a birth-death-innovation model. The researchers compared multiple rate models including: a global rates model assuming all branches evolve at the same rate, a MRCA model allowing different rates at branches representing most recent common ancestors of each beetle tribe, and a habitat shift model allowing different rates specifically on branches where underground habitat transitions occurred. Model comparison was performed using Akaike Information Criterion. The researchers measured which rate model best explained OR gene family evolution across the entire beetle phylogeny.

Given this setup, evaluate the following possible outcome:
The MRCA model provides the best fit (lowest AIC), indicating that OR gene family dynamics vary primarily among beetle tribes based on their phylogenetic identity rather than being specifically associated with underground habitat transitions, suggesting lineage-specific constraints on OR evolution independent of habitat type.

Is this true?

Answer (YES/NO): NO